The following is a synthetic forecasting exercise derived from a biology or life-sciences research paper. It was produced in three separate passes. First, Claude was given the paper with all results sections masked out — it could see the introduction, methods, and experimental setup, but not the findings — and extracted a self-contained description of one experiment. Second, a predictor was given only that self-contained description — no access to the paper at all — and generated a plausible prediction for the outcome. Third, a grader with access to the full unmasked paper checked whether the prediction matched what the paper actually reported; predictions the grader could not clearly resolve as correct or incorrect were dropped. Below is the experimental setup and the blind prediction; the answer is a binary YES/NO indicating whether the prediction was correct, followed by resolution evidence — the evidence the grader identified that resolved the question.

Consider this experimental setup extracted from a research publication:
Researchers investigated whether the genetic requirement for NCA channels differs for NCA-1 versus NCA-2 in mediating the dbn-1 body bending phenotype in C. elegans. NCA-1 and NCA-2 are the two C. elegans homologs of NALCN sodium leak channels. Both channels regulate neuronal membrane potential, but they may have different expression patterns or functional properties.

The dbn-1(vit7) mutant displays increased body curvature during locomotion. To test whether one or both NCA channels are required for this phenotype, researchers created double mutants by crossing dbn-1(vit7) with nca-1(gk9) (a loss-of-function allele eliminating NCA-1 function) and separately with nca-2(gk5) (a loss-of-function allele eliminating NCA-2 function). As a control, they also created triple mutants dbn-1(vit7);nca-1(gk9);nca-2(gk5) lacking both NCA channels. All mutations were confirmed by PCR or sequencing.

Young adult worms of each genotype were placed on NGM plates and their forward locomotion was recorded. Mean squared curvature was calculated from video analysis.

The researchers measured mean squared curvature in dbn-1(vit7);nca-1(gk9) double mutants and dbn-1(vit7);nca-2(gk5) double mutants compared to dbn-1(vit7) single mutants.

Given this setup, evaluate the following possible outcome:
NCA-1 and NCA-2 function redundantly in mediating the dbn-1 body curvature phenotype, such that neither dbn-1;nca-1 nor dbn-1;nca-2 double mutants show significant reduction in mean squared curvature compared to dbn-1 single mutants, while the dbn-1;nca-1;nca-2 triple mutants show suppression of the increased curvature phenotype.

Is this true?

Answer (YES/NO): NO